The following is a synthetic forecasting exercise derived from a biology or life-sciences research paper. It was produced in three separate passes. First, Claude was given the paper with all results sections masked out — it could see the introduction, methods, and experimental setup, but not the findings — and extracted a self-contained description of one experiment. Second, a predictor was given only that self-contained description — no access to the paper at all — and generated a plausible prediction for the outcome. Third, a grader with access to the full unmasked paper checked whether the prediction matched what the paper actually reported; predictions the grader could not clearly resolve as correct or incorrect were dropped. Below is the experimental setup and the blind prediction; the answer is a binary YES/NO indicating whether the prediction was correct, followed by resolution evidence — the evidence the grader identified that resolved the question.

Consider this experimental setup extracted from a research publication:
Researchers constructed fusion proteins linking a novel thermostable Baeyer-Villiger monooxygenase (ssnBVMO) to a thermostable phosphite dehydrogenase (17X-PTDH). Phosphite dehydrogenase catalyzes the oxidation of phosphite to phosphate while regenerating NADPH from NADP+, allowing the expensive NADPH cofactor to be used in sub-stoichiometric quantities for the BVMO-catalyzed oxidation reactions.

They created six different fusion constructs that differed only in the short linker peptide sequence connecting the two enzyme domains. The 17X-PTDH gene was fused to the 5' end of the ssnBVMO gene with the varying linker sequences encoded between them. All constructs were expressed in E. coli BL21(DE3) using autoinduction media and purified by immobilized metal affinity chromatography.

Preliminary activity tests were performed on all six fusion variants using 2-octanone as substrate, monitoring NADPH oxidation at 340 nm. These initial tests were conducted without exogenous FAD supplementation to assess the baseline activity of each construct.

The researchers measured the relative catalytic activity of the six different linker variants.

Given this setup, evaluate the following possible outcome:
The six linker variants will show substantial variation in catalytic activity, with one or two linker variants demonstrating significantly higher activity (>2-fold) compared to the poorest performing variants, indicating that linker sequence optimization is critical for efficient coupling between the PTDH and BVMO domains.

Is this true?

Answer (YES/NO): YES